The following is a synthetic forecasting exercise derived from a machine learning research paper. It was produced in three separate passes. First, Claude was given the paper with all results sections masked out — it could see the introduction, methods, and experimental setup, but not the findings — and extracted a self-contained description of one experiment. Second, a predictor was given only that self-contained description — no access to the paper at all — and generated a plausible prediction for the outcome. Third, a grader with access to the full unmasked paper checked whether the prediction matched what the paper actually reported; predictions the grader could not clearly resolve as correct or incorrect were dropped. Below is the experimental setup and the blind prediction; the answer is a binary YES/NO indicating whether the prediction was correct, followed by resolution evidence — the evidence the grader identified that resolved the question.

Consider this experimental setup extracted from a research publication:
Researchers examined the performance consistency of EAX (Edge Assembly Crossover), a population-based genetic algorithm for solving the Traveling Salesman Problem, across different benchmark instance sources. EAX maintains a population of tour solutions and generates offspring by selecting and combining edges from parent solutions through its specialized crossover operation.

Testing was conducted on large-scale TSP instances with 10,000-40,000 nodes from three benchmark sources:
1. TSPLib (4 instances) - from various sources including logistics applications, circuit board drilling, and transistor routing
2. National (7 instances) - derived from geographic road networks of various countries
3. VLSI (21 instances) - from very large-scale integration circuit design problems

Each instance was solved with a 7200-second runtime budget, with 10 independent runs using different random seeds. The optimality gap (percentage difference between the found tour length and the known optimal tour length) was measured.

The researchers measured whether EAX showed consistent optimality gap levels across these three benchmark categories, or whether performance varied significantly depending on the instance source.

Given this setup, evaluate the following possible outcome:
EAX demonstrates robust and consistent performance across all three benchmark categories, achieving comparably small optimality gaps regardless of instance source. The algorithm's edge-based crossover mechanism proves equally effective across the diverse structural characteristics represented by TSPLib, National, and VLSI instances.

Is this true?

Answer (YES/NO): NO